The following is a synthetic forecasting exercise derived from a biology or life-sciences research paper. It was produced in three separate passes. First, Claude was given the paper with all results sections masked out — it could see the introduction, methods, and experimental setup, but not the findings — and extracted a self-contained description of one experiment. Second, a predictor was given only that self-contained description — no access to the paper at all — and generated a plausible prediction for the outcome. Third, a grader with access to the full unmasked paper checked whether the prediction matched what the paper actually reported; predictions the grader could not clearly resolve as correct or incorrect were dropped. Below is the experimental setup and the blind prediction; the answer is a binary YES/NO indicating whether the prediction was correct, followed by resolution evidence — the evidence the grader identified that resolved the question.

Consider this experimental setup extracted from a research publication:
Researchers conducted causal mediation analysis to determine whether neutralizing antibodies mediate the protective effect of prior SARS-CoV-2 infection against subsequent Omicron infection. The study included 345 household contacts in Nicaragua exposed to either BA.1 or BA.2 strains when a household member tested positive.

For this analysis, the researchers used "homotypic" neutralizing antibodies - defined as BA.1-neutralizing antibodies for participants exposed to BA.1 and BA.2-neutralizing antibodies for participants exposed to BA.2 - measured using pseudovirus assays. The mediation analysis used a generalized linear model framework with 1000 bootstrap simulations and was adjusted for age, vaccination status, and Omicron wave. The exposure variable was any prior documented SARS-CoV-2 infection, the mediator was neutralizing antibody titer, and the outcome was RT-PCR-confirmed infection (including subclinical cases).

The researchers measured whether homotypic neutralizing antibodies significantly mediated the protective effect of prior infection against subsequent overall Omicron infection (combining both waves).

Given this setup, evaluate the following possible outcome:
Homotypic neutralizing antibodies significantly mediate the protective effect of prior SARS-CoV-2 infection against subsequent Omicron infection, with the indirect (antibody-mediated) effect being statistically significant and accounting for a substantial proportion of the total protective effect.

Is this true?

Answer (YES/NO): YES